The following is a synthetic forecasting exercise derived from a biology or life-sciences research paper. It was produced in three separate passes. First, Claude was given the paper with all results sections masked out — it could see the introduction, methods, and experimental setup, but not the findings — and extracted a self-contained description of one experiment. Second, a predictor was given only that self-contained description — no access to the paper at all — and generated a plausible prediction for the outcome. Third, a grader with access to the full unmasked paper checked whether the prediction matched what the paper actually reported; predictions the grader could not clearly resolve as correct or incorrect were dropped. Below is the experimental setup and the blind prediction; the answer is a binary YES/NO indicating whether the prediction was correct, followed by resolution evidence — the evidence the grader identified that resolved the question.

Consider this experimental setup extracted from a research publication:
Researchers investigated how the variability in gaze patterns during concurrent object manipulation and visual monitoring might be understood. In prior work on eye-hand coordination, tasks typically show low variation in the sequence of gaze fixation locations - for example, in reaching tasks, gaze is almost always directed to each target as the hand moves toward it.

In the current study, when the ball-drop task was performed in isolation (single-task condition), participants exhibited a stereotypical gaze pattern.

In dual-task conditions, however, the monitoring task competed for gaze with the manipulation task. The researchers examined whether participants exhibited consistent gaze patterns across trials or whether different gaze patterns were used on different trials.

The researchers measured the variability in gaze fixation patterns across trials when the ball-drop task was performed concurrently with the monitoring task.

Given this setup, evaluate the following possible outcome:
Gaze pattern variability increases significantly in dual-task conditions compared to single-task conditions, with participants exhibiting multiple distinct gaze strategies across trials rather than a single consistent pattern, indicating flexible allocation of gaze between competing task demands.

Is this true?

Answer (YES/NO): YES